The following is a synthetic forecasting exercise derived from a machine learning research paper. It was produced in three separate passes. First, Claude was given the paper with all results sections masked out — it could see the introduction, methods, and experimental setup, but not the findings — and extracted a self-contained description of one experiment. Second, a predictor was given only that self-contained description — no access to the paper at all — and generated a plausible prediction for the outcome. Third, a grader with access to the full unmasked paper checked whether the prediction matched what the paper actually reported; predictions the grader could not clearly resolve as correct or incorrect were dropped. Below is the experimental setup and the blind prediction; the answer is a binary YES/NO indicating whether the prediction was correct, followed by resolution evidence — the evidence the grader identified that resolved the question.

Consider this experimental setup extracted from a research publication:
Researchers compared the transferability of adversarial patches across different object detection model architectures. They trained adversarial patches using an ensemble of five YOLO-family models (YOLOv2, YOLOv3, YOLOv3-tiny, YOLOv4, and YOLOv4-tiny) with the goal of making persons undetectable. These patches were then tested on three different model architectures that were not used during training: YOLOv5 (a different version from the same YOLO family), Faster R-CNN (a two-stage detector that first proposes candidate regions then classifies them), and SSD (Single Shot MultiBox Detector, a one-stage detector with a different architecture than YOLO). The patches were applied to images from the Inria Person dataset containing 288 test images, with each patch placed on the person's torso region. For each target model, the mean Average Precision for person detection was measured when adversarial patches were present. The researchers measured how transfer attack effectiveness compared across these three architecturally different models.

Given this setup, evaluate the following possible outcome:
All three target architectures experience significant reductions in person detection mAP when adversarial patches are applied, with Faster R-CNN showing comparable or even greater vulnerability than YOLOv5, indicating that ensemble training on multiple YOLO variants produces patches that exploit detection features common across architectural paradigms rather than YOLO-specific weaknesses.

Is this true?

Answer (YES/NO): NO